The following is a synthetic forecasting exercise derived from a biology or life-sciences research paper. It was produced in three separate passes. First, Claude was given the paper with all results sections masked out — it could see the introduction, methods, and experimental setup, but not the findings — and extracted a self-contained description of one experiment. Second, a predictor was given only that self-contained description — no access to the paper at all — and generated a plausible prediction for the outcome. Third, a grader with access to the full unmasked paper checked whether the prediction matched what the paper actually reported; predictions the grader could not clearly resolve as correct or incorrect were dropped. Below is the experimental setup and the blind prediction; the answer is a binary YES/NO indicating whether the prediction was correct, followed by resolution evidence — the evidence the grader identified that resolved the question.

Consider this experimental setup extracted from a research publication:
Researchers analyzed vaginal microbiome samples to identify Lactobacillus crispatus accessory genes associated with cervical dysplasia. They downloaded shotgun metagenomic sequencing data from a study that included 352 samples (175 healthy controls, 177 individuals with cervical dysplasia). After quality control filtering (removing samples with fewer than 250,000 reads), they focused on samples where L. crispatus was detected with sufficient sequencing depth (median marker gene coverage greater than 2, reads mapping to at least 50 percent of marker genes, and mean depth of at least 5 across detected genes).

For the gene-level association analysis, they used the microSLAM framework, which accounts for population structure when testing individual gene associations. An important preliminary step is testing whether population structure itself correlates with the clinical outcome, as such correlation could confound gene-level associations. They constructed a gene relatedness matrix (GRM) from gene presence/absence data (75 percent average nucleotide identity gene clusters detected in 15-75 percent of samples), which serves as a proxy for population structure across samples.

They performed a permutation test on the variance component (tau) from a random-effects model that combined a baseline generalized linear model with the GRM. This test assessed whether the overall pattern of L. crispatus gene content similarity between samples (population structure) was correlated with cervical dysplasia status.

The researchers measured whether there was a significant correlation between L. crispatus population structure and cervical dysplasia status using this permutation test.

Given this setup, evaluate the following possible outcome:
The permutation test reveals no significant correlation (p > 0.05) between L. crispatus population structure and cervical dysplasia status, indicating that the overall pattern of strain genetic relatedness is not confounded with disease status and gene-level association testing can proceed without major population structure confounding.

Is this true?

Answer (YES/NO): YES